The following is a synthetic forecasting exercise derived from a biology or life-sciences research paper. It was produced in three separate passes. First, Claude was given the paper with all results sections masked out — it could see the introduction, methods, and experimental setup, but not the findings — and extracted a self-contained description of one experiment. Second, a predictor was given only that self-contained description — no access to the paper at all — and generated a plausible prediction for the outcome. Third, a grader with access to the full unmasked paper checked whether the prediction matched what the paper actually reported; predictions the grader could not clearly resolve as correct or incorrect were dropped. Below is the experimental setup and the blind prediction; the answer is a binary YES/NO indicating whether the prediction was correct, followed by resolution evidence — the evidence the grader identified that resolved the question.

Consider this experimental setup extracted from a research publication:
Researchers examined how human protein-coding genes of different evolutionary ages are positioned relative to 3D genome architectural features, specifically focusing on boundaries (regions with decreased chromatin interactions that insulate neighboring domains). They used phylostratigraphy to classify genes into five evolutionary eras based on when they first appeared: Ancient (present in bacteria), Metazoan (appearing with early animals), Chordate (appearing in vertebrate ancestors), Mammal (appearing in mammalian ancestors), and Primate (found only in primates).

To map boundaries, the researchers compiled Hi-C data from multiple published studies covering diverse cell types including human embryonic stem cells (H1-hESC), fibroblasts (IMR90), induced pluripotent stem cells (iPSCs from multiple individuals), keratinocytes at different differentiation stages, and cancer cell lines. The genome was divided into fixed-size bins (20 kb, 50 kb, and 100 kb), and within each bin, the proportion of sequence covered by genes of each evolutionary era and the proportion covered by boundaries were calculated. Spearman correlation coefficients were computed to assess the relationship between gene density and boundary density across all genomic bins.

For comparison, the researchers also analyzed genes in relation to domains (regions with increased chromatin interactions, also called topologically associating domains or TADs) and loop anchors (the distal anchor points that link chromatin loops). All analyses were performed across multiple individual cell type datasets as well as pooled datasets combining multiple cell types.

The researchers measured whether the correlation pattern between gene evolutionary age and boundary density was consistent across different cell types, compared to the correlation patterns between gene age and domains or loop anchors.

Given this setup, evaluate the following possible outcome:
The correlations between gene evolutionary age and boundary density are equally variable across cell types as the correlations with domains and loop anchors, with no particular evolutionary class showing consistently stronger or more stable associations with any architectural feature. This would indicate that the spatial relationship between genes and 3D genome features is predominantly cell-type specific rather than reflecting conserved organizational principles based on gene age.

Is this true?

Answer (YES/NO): NO